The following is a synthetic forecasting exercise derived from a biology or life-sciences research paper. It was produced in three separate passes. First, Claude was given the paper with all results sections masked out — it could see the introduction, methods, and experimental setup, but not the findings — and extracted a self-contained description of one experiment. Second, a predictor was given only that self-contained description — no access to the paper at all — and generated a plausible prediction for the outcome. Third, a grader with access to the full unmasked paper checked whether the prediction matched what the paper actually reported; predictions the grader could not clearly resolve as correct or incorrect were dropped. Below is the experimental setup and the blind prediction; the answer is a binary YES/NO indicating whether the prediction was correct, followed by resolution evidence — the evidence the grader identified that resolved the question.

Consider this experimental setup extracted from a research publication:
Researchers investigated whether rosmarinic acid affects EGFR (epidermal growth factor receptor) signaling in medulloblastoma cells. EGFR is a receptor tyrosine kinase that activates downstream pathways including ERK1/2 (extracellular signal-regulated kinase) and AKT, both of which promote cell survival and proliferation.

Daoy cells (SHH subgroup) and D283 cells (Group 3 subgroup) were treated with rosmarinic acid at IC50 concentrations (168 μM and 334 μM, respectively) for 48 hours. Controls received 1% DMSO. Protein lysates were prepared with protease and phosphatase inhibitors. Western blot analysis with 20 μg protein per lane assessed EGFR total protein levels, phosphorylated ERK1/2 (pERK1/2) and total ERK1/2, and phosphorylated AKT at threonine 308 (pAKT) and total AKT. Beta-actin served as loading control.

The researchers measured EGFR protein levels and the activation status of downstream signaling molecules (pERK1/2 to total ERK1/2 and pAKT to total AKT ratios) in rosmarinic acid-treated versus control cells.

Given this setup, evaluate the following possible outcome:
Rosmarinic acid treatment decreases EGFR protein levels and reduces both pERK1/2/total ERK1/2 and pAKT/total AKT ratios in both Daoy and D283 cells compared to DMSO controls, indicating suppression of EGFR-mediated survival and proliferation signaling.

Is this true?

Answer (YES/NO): NO